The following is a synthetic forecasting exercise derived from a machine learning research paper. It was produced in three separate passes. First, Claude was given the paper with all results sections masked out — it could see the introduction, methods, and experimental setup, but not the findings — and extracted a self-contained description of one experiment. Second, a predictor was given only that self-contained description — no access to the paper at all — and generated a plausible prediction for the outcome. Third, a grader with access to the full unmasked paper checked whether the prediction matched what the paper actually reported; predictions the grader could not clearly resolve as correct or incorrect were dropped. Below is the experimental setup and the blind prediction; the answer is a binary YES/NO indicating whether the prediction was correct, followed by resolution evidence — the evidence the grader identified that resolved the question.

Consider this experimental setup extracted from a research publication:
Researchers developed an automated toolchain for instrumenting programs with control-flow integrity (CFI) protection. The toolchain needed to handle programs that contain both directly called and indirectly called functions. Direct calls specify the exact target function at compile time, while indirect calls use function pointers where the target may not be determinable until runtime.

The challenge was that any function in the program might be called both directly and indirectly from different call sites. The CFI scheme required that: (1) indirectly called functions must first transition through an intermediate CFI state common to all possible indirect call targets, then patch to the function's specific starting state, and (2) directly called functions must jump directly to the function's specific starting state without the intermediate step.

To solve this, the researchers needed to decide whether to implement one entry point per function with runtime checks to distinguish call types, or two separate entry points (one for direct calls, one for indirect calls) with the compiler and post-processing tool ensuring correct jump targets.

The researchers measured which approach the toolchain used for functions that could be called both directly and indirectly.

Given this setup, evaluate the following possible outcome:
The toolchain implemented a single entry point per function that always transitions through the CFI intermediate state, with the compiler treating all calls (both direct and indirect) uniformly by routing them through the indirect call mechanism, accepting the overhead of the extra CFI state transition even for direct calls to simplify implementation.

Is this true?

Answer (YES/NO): NO